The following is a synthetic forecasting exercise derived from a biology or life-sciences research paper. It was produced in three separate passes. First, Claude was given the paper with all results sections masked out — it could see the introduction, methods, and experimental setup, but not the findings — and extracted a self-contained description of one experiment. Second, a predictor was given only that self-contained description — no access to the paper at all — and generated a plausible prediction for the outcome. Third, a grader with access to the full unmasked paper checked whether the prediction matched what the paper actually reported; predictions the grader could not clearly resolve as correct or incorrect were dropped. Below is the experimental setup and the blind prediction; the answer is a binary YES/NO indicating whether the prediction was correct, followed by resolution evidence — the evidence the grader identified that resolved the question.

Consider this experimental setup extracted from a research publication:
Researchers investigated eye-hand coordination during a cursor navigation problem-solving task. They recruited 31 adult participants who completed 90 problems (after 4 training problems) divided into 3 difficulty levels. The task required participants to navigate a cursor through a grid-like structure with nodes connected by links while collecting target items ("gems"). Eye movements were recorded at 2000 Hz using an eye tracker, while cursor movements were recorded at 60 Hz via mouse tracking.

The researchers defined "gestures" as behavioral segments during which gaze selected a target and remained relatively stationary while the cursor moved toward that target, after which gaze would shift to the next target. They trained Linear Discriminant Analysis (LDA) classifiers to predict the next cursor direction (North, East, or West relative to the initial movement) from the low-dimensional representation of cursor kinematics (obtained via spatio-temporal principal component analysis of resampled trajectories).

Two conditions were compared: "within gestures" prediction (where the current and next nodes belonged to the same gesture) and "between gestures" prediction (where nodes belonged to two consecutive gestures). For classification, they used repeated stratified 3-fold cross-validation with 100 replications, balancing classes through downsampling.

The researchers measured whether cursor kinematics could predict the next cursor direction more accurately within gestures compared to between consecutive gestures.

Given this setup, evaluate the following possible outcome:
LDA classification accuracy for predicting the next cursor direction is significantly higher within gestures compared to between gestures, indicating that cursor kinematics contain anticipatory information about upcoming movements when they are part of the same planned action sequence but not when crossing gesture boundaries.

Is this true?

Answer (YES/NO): NO